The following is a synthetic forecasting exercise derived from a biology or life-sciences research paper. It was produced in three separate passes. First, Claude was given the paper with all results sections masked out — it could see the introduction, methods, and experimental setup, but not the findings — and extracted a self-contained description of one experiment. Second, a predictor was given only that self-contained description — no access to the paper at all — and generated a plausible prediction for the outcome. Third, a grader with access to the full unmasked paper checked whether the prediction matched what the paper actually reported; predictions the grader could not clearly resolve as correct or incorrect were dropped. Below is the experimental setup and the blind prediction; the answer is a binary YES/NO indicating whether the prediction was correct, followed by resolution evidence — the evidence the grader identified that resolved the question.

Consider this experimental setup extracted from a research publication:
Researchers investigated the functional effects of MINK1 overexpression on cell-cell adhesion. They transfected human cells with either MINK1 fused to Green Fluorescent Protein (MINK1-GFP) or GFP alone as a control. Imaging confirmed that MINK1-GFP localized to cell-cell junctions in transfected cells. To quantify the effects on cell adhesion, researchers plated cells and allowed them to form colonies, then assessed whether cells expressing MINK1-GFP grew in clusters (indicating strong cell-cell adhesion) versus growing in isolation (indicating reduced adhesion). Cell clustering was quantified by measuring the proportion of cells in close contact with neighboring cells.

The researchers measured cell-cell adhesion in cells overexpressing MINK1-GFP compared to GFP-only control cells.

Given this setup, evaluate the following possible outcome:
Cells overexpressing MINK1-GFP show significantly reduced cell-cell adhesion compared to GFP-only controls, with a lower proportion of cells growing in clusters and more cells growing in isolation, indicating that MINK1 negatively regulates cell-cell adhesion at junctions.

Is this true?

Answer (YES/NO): NO